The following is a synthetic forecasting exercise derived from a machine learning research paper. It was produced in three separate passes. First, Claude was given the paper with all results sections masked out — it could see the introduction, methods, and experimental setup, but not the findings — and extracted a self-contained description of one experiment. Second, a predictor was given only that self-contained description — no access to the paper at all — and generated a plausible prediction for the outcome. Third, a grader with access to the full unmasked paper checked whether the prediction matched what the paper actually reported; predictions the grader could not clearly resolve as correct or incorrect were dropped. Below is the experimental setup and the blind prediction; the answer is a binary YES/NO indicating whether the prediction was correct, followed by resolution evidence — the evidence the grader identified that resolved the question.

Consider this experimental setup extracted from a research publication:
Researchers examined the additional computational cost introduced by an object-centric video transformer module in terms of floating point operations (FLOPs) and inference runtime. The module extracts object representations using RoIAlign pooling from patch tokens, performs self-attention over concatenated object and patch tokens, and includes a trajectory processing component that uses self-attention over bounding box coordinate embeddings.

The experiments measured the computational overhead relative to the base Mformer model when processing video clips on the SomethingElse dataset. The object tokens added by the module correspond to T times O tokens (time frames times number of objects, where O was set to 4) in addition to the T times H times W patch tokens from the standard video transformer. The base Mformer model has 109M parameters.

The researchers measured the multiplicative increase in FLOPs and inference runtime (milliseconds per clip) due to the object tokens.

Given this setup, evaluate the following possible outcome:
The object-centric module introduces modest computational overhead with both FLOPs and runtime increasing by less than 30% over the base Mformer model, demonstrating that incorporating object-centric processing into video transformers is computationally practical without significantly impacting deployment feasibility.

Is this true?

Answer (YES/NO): YES